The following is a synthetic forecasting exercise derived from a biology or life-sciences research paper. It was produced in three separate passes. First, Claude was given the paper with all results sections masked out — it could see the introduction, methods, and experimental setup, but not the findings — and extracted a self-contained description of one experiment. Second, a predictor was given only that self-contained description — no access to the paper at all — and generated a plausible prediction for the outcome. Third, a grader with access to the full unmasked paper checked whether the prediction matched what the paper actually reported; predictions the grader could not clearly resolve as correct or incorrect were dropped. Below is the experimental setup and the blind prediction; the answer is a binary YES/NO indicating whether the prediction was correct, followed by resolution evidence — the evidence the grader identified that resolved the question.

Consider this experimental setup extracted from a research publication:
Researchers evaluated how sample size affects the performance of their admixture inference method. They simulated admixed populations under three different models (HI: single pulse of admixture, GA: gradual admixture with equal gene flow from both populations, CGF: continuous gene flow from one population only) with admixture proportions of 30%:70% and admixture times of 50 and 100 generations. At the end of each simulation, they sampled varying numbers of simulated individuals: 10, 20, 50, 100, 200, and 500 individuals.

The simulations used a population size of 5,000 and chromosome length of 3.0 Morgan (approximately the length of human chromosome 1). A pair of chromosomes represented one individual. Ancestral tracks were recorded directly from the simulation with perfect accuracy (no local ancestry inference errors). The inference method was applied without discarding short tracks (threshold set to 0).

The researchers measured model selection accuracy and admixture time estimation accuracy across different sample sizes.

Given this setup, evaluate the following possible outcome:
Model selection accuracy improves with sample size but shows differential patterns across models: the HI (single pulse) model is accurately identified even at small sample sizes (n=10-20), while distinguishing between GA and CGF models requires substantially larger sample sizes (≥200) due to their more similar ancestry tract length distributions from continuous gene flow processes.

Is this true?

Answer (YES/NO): NO